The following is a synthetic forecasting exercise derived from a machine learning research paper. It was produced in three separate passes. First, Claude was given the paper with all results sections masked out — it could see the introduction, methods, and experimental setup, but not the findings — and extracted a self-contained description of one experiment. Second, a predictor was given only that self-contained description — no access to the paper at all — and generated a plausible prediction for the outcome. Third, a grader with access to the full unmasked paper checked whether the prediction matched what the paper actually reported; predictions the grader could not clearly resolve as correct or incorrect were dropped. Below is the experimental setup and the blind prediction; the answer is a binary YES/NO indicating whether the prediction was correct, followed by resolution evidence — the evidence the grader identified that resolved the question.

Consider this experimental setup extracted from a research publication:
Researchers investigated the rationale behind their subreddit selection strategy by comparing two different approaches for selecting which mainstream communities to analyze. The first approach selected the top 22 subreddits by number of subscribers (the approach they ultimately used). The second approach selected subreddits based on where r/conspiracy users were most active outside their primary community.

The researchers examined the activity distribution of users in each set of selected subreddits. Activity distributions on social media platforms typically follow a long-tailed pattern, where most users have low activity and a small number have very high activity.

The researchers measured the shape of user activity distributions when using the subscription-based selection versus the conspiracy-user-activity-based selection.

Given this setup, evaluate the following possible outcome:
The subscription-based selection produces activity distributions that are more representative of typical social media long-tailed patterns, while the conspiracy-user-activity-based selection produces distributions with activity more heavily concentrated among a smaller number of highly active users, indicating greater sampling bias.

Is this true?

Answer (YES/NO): NO